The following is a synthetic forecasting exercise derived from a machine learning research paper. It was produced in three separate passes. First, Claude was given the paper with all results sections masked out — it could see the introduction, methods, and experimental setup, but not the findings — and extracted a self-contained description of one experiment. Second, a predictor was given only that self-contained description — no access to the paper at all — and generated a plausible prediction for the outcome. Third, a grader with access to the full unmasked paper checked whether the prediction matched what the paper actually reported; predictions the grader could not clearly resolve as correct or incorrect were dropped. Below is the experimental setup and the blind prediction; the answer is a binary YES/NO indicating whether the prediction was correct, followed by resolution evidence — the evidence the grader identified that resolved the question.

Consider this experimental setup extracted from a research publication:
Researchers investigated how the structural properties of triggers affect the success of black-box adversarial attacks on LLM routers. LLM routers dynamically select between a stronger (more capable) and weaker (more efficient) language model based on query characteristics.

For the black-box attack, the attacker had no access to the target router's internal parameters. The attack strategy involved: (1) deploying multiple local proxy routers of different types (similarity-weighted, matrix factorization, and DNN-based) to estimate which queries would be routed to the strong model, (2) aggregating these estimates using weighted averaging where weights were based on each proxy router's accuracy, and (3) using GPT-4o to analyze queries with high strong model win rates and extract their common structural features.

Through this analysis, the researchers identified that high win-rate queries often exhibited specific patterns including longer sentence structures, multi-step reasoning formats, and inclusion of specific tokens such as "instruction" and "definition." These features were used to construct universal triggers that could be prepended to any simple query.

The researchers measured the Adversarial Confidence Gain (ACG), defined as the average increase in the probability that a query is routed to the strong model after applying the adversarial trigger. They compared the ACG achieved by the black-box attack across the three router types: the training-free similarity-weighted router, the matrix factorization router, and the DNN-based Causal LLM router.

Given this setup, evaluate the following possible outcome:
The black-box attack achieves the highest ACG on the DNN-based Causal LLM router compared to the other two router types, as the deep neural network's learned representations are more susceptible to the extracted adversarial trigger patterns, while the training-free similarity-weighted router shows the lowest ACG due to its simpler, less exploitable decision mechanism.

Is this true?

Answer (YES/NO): YES